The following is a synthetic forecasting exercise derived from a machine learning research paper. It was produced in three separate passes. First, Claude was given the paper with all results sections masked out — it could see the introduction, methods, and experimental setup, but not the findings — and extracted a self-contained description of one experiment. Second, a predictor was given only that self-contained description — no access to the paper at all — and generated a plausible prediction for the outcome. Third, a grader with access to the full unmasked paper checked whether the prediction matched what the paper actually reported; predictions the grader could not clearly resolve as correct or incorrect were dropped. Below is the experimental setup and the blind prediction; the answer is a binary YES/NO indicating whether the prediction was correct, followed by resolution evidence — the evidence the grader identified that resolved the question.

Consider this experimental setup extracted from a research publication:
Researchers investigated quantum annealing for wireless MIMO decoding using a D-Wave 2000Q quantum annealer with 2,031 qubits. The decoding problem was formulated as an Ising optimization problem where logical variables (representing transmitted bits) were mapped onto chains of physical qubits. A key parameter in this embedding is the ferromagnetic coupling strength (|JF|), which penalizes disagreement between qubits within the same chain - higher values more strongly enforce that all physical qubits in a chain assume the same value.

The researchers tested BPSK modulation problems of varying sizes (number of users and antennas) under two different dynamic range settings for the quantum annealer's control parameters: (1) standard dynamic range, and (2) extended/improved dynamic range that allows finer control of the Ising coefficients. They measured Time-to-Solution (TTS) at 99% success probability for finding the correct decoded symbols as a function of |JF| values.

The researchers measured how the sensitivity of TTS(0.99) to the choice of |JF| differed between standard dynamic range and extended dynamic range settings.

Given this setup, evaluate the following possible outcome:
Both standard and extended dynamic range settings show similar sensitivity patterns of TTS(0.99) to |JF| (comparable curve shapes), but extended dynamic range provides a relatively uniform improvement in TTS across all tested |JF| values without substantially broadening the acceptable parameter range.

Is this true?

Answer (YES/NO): NO